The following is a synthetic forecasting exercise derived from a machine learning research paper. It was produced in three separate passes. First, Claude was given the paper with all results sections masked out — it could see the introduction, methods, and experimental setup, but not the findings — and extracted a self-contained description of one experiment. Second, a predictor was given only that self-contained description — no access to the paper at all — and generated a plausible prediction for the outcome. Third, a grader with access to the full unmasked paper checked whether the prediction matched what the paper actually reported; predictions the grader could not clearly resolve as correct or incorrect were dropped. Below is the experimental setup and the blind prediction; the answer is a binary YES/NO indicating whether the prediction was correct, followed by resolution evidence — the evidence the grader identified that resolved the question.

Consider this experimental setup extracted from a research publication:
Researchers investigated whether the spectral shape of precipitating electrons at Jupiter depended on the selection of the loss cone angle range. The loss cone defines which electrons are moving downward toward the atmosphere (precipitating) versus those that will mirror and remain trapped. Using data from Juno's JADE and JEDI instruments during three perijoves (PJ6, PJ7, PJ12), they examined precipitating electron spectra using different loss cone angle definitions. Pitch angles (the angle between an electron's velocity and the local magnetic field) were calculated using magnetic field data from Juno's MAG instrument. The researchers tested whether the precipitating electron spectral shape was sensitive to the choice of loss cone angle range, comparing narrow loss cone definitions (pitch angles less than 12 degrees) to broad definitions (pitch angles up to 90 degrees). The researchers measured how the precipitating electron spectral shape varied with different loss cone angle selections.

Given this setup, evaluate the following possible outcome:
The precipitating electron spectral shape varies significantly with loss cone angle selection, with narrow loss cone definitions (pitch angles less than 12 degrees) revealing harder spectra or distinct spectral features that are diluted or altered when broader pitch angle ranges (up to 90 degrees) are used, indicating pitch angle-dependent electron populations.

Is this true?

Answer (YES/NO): NO